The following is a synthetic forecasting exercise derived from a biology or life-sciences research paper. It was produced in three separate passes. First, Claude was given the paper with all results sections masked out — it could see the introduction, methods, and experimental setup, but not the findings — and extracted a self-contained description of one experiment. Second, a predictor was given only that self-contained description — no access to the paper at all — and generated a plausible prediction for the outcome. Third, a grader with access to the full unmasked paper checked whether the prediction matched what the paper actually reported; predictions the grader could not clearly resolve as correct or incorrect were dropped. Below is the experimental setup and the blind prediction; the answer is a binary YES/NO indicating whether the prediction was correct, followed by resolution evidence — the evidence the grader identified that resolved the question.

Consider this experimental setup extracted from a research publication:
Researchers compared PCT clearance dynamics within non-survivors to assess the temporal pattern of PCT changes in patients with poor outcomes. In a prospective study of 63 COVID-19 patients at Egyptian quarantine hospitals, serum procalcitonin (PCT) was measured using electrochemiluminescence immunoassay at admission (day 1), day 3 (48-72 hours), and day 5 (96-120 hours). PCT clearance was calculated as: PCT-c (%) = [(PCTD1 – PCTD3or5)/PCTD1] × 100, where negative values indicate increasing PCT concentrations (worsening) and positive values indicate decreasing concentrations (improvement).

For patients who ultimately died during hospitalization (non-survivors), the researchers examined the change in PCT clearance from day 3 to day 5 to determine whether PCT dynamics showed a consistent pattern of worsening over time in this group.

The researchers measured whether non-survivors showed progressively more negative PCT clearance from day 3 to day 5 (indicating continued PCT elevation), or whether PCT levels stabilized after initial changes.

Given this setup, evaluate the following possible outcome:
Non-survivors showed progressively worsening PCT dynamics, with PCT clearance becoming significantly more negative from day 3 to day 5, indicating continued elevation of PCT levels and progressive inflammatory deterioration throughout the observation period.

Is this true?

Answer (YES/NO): YES